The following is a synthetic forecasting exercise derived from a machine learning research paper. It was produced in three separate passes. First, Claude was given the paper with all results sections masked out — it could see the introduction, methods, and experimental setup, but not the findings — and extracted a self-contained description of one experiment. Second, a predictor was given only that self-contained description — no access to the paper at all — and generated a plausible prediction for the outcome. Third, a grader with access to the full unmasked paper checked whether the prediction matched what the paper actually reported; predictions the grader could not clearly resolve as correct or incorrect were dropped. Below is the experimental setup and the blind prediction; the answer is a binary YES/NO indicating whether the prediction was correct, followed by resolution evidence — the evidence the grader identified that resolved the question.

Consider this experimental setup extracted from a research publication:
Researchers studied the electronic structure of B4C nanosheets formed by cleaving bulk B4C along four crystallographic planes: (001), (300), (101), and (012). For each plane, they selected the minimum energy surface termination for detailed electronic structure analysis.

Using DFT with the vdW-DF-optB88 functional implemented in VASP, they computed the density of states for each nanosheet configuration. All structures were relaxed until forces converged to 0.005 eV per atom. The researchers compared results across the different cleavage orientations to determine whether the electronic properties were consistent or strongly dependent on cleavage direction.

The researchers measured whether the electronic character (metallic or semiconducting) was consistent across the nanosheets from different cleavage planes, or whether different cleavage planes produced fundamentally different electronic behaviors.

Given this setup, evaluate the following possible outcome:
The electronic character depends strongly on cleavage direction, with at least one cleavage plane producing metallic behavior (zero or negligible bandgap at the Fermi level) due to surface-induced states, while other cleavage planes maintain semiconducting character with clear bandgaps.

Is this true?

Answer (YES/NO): NO